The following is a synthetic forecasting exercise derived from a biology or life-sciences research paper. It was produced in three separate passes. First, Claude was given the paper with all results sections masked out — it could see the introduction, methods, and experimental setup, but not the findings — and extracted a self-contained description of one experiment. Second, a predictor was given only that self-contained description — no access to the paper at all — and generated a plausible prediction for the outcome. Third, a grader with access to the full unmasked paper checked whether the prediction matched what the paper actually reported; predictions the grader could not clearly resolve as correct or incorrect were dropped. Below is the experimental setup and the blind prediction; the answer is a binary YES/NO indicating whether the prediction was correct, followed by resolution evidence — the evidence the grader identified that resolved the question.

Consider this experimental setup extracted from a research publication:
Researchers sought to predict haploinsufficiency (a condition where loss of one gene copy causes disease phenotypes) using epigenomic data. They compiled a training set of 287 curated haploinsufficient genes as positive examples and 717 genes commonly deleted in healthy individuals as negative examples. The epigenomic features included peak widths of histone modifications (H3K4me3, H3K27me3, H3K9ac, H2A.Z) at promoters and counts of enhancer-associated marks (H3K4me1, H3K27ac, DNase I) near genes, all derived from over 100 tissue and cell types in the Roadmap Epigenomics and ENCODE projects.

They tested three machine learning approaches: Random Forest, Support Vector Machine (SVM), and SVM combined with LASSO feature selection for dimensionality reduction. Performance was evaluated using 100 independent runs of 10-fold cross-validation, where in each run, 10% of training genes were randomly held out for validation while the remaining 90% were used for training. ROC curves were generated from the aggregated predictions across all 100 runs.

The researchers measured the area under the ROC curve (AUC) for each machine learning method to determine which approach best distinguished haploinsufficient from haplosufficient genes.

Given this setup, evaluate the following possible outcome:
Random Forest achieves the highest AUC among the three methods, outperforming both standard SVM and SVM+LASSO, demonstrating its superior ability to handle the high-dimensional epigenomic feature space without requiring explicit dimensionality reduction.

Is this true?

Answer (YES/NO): YES